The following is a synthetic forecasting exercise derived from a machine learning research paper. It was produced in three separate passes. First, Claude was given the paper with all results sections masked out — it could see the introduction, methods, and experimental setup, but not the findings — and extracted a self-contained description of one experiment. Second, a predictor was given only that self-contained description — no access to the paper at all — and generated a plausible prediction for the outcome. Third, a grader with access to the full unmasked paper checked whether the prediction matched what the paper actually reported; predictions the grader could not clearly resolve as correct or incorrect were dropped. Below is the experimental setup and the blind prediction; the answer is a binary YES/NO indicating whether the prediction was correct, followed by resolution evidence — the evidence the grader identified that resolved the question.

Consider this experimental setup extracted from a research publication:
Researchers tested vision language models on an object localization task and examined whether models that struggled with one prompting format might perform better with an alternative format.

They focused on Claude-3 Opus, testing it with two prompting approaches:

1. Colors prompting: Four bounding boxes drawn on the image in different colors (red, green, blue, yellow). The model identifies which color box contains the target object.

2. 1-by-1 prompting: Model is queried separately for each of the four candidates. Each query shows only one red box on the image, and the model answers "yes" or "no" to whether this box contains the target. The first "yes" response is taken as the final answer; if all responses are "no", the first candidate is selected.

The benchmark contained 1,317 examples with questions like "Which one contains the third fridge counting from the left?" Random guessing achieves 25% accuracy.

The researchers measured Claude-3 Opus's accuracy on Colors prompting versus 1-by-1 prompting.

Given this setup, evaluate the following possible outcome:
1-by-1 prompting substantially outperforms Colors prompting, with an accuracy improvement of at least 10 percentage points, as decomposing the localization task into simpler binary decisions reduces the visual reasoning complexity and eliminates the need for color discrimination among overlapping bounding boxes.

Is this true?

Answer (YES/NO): NO